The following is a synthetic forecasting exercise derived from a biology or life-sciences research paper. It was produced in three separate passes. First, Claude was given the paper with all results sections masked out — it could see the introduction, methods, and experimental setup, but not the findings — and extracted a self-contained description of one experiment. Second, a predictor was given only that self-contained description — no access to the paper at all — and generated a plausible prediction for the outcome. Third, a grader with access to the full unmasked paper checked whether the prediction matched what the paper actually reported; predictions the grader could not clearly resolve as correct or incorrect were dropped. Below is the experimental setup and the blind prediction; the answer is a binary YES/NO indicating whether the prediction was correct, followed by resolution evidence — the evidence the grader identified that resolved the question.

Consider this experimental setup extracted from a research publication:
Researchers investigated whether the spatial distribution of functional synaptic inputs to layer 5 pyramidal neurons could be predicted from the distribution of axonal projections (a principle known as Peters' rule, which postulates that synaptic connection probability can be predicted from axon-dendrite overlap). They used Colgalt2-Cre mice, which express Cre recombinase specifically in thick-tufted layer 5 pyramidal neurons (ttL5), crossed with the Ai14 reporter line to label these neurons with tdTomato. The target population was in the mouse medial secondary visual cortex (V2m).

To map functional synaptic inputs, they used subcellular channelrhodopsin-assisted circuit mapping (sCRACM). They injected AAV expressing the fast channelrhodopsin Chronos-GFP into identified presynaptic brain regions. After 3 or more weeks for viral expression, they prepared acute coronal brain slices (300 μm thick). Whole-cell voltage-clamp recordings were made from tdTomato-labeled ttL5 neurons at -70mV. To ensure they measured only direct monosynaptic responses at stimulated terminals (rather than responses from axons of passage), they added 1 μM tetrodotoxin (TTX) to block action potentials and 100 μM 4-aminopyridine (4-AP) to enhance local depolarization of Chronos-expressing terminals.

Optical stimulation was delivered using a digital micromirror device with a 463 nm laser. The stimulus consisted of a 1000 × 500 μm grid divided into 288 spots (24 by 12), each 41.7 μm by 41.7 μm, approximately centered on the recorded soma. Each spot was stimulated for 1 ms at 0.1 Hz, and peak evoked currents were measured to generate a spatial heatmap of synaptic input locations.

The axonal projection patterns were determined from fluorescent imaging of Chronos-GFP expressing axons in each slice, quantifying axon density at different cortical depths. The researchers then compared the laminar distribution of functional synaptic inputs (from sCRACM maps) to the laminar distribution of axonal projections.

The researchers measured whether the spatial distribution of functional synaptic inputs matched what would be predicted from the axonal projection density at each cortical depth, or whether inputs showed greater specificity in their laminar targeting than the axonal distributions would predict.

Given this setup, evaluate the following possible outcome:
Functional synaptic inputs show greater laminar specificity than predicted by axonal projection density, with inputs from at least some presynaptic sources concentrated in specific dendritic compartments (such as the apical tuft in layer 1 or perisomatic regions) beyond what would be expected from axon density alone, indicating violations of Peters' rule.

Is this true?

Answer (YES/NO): YES